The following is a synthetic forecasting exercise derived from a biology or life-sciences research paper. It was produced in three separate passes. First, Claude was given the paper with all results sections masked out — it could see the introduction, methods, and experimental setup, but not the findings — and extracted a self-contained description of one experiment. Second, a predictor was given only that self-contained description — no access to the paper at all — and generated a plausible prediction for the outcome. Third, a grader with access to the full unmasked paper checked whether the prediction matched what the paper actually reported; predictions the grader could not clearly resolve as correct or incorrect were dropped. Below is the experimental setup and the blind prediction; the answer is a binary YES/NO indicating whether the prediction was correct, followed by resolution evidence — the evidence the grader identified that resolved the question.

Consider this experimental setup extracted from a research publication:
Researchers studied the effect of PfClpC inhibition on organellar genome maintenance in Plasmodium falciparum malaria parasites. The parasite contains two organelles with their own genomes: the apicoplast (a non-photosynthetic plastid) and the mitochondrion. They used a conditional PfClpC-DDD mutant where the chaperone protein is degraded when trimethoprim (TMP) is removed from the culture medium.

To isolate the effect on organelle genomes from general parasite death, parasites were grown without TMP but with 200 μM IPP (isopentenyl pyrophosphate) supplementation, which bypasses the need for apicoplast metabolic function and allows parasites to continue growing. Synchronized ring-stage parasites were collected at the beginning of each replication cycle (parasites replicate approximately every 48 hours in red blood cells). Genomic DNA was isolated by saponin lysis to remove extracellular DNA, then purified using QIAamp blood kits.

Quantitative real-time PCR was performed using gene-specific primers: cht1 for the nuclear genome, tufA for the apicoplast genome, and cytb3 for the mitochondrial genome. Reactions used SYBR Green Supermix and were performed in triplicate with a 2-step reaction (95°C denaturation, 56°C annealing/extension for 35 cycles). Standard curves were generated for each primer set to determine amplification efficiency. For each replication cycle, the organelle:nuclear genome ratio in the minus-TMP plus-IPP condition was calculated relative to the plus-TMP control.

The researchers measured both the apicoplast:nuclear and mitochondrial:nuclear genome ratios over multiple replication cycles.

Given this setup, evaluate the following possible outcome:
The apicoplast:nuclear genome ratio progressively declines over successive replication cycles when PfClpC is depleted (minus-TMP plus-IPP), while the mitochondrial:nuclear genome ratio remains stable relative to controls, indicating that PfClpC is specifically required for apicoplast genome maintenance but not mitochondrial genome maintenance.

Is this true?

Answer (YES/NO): YES